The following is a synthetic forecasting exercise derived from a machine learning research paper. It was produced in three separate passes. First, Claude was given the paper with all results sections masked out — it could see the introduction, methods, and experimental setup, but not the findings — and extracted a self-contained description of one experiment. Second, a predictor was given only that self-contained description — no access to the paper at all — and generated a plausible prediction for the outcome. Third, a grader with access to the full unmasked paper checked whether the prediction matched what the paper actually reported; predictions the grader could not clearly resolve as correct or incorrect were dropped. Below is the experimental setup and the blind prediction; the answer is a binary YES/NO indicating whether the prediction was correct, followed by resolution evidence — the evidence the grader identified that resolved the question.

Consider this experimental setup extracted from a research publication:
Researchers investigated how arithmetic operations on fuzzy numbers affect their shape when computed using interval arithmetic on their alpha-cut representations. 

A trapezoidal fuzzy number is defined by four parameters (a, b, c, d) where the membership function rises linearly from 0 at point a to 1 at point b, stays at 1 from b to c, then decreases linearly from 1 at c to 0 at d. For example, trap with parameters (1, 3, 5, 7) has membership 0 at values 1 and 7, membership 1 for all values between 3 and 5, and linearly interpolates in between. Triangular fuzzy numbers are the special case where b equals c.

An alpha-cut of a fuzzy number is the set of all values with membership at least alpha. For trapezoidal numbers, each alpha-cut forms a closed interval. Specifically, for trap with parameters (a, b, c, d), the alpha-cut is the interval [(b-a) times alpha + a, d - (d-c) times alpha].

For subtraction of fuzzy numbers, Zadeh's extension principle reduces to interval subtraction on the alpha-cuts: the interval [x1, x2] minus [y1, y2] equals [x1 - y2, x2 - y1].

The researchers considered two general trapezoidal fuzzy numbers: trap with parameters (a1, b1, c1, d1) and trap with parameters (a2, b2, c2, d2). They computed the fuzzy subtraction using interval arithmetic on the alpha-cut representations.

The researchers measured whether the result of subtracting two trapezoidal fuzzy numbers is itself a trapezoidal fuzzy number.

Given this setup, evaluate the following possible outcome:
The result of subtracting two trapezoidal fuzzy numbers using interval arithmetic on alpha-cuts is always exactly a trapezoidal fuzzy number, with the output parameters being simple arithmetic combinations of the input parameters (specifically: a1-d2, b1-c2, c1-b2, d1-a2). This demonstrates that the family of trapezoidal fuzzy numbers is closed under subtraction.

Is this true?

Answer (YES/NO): YES